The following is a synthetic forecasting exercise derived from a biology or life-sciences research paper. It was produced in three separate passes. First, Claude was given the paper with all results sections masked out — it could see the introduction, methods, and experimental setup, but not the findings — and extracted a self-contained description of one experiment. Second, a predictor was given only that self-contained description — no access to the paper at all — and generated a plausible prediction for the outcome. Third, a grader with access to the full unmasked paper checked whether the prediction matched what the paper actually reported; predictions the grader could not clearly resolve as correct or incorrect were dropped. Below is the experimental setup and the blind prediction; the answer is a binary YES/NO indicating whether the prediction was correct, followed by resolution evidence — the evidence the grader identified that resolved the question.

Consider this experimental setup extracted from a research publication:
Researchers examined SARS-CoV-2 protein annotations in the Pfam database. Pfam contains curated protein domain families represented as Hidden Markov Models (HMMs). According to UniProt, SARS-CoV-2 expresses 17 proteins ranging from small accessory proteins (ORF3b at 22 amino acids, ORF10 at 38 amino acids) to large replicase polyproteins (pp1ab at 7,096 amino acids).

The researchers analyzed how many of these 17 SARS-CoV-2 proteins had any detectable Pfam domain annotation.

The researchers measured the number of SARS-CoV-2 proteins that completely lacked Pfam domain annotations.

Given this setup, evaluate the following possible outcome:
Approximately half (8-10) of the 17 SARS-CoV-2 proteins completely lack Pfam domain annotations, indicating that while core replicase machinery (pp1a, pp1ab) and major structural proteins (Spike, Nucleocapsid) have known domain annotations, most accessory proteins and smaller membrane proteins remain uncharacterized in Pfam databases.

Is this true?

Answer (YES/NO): NO